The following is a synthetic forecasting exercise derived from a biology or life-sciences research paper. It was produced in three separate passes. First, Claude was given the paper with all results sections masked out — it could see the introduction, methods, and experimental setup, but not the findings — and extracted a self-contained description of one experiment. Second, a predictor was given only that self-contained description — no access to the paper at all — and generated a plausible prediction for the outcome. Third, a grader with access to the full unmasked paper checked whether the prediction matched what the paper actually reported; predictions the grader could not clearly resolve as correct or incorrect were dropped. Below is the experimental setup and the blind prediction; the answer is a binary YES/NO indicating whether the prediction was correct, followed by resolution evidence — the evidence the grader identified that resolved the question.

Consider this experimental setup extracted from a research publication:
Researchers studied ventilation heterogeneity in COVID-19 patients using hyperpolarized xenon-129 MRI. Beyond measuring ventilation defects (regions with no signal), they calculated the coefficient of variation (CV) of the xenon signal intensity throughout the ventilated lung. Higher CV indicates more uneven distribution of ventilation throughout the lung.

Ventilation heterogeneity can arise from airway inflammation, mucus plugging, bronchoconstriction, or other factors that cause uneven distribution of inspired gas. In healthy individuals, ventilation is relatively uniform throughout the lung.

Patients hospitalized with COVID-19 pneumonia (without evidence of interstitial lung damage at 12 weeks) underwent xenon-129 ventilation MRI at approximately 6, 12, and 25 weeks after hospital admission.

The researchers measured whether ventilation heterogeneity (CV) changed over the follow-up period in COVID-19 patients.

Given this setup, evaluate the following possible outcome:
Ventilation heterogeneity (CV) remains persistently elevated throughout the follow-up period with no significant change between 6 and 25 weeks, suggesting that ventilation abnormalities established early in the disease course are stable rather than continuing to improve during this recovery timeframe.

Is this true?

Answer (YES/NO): NO